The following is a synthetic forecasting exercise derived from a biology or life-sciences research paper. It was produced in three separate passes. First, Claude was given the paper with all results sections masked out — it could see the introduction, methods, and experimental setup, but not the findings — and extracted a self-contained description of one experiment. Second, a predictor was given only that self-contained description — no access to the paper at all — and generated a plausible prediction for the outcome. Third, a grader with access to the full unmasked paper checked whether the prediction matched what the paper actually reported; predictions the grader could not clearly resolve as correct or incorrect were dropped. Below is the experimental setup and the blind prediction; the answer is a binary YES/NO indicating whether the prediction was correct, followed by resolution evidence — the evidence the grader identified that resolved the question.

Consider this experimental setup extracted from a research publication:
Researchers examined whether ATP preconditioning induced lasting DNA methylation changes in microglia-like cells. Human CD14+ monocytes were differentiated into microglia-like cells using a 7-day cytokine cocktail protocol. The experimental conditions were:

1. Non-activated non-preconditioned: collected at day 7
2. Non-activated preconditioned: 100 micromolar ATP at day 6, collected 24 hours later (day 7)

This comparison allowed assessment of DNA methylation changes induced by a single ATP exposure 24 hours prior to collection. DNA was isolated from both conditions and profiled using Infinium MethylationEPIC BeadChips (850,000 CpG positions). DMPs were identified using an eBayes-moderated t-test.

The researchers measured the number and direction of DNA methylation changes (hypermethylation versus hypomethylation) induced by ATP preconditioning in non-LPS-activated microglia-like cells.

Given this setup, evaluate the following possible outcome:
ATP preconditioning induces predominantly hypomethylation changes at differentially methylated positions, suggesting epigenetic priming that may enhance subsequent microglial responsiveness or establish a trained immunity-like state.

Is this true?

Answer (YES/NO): NO